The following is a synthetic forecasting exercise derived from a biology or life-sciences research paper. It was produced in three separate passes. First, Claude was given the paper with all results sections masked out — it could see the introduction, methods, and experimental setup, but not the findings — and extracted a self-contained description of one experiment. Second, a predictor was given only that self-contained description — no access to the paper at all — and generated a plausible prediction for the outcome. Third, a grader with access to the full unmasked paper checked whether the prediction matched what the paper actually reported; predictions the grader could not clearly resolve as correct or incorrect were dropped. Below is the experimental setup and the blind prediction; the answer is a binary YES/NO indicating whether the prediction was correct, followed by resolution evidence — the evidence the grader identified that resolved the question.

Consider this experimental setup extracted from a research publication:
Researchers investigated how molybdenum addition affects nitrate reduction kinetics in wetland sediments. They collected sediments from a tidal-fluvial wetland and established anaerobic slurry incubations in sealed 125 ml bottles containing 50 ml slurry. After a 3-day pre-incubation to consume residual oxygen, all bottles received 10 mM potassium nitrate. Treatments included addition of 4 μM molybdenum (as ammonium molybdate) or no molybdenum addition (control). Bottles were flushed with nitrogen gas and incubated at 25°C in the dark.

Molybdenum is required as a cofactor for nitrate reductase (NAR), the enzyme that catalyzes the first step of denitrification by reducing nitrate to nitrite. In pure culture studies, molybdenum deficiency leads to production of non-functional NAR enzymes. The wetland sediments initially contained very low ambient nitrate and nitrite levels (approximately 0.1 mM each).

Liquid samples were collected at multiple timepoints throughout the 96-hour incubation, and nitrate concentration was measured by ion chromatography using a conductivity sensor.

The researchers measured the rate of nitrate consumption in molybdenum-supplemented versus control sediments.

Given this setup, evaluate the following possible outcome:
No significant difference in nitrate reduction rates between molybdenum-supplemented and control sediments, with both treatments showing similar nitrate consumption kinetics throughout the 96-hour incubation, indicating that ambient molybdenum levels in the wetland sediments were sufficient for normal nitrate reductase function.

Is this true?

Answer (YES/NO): YES